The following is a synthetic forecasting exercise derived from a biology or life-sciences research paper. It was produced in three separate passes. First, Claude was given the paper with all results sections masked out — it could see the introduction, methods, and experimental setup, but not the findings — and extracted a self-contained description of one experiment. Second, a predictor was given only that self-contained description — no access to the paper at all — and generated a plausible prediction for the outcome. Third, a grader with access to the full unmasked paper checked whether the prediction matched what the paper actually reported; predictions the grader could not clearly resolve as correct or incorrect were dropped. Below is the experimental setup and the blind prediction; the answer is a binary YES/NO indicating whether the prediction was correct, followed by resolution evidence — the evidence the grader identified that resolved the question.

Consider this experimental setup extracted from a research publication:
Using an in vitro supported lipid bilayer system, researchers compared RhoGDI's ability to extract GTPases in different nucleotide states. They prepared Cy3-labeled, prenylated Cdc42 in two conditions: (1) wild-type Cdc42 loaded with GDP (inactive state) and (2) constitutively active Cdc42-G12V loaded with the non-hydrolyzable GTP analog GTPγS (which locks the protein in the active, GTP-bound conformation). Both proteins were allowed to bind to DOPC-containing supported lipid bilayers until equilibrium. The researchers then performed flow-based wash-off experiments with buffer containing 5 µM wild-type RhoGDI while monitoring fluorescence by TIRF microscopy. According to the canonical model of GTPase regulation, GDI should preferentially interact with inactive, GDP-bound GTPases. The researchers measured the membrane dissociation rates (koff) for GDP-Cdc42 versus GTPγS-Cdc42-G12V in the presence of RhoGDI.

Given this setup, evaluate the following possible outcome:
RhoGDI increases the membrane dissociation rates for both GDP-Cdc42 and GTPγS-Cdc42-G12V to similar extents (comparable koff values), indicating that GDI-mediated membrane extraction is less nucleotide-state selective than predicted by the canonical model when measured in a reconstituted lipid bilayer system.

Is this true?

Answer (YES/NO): NO